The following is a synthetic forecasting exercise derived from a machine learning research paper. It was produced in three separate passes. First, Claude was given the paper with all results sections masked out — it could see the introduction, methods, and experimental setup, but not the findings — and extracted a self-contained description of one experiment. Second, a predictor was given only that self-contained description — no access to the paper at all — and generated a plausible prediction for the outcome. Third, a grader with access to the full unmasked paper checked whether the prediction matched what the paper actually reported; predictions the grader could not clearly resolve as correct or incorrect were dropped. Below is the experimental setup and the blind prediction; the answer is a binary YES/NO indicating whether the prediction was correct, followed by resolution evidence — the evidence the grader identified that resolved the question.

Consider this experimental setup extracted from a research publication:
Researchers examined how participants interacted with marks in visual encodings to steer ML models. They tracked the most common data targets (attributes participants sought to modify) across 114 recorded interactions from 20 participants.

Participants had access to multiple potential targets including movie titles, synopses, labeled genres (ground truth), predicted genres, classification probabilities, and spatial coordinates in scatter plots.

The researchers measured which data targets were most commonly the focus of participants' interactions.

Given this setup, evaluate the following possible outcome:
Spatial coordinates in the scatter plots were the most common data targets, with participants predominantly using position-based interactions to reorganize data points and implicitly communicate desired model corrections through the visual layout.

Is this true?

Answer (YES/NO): NO